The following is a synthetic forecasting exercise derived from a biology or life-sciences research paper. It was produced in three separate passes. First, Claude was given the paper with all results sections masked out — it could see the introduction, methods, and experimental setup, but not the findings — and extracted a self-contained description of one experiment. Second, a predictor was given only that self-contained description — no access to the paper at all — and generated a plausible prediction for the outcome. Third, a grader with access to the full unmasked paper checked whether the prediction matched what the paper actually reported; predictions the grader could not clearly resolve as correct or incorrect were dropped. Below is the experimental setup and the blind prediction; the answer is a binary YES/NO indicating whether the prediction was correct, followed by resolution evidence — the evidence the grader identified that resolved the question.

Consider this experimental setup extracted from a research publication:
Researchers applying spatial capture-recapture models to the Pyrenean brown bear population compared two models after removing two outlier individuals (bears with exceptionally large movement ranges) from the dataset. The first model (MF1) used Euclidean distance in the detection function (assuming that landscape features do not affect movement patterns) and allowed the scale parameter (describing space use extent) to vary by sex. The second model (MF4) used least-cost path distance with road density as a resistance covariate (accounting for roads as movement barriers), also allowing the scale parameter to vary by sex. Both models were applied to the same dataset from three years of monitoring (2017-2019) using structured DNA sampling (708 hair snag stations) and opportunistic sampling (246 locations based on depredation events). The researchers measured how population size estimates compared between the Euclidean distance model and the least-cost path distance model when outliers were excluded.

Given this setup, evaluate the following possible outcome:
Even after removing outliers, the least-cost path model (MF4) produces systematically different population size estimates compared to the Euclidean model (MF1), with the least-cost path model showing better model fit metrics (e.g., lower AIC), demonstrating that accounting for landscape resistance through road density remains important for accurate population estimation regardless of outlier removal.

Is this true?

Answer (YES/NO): NO